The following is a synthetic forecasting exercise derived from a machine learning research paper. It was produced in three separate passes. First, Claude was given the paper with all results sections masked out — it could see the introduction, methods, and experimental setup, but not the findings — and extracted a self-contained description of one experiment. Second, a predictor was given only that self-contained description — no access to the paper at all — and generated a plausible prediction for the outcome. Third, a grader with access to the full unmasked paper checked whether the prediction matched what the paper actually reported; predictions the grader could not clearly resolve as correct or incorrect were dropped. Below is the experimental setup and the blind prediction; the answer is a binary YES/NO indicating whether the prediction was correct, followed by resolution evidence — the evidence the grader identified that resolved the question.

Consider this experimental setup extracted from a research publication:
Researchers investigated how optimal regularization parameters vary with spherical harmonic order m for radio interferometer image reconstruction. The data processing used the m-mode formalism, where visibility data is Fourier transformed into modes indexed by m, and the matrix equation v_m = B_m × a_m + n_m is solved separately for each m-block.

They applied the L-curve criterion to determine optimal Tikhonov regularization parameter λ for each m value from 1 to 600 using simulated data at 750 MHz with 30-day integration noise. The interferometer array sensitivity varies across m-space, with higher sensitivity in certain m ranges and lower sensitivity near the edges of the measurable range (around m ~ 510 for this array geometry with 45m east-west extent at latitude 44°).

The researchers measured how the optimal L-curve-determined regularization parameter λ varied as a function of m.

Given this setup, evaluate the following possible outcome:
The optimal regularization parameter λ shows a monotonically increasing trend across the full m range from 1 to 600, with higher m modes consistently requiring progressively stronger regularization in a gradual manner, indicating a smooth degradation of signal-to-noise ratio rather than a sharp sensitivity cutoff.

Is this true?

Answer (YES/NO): NO